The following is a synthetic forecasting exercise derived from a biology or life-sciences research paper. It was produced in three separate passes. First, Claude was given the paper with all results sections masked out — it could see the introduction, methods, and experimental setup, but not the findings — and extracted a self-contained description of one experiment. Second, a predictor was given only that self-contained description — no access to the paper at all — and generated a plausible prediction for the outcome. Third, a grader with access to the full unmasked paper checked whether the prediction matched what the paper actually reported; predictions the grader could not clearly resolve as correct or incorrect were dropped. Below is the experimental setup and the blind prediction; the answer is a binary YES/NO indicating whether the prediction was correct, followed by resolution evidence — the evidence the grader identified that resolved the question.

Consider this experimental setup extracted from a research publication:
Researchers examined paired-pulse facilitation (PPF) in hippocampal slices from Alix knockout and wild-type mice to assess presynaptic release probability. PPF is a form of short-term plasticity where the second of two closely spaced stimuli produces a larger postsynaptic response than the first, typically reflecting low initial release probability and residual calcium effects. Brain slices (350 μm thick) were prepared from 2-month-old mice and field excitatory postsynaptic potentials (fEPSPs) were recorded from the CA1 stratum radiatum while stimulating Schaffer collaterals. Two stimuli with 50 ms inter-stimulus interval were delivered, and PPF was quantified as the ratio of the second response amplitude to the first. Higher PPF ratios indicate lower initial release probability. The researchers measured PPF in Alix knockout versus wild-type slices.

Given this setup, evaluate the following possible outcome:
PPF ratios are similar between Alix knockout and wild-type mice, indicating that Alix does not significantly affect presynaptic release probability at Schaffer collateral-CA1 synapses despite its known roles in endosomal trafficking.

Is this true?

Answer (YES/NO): NO